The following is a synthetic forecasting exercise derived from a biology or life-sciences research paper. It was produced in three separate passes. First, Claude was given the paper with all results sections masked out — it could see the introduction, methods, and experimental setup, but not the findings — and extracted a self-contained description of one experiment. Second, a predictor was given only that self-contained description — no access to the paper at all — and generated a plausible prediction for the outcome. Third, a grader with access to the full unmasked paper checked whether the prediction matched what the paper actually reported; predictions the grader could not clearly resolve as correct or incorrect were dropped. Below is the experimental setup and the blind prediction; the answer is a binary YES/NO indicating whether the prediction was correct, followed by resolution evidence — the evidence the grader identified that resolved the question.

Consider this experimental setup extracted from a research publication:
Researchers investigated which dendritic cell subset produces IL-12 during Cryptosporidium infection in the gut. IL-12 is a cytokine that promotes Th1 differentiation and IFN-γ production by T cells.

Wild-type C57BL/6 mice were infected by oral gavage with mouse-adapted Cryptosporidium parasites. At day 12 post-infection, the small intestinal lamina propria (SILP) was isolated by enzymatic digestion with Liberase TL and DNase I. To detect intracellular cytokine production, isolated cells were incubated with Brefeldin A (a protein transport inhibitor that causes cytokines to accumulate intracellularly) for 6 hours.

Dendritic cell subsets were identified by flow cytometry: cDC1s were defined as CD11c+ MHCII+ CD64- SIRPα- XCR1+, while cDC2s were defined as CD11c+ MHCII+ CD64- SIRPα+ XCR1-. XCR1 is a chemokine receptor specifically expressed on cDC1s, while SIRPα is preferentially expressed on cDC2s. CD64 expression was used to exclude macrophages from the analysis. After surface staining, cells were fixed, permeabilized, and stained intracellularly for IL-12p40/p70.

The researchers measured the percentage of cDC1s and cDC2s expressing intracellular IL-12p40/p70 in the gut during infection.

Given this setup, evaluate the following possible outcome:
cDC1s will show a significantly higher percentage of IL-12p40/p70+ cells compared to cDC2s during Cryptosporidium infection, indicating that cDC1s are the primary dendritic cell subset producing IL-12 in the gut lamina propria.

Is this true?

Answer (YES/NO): YES